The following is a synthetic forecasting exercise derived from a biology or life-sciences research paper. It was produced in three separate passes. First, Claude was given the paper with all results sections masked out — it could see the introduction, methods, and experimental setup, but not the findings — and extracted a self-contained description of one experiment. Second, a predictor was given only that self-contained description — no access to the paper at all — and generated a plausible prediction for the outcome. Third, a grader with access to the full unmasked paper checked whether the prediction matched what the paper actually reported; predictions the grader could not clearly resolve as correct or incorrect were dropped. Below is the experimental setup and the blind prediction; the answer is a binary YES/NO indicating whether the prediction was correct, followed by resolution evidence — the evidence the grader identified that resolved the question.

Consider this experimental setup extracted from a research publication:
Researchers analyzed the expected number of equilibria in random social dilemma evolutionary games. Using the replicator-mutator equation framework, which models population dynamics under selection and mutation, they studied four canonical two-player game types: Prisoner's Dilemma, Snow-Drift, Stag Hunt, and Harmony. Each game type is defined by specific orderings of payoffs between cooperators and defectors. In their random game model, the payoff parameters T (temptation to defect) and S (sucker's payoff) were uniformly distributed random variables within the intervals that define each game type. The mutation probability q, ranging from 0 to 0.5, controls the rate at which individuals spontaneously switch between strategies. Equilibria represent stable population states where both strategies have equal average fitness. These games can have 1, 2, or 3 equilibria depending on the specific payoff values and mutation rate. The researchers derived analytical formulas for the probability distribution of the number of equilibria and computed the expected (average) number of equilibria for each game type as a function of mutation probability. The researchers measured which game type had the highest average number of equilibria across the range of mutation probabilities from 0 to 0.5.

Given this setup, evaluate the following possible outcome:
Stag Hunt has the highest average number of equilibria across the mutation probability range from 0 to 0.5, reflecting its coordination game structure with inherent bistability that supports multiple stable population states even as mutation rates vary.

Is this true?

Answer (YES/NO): YES